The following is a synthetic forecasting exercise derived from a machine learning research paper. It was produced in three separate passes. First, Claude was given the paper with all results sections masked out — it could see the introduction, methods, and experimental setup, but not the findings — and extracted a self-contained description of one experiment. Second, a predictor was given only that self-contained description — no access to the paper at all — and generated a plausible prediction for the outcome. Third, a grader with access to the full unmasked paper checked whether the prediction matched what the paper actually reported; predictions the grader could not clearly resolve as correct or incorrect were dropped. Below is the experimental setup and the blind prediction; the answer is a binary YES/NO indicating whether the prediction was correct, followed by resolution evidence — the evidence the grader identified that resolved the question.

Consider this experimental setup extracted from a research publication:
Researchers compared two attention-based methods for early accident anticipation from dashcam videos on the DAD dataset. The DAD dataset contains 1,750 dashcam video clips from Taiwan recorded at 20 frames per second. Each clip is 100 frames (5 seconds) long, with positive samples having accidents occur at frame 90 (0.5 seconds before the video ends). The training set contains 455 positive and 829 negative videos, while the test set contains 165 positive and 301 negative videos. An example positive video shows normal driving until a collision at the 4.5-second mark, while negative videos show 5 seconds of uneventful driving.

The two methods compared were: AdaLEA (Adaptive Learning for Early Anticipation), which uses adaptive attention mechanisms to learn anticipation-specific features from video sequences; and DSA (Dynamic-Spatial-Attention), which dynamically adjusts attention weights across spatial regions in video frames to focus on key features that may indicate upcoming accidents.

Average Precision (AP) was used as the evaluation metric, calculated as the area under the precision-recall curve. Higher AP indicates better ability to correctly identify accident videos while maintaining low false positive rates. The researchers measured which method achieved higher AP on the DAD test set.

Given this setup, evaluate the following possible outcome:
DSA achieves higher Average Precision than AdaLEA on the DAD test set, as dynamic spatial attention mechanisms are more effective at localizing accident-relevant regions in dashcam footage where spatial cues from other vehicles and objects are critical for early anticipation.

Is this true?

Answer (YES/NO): NO